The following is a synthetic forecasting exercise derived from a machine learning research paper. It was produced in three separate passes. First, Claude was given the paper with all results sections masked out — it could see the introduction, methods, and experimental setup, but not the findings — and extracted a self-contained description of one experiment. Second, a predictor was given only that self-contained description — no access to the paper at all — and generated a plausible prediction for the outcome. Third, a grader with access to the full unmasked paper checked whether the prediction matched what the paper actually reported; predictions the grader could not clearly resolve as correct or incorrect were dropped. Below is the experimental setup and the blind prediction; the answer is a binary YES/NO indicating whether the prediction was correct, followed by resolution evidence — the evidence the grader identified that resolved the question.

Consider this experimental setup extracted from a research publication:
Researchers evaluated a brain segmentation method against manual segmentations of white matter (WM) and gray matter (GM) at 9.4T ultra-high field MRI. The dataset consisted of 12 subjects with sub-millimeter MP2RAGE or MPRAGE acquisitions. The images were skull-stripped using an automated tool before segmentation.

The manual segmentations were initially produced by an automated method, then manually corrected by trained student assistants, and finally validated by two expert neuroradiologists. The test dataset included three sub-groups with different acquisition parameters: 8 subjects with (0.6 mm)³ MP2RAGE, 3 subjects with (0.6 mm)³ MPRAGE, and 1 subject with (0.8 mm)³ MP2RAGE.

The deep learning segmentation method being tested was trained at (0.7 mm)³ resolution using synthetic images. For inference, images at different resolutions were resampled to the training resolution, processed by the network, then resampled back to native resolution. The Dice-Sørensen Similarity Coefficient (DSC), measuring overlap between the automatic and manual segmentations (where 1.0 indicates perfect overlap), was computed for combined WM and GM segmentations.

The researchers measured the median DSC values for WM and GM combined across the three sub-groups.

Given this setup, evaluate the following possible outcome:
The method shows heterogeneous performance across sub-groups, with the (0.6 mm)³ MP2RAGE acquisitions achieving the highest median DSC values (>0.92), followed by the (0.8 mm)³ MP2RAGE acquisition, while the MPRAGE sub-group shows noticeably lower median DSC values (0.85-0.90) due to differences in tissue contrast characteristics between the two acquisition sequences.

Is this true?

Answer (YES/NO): NO